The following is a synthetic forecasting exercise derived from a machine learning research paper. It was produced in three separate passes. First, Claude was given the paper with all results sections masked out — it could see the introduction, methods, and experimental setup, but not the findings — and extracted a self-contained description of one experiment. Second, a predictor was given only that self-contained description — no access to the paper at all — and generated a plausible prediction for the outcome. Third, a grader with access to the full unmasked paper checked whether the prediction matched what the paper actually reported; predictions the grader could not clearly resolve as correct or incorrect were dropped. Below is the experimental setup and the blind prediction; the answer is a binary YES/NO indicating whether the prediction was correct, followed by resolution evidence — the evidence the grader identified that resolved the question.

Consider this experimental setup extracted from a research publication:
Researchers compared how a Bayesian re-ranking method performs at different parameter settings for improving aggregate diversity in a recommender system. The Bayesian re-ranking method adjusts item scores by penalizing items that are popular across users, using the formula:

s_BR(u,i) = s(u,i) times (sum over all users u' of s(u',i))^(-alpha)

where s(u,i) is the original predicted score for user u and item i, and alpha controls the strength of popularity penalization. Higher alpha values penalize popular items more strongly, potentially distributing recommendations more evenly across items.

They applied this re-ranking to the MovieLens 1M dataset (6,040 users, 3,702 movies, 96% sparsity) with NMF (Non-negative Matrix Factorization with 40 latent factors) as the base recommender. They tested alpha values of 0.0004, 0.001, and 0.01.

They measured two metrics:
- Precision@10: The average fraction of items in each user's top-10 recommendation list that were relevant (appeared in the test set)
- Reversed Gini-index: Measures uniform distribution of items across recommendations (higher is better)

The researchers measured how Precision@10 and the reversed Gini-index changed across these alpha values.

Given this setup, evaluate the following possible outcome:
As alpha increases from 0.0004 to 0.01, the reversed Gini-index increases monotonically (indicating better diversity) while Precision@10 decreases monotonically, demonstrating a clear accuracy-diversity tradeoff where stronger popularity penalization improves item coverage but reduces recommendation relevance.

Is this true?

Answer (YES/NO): NO